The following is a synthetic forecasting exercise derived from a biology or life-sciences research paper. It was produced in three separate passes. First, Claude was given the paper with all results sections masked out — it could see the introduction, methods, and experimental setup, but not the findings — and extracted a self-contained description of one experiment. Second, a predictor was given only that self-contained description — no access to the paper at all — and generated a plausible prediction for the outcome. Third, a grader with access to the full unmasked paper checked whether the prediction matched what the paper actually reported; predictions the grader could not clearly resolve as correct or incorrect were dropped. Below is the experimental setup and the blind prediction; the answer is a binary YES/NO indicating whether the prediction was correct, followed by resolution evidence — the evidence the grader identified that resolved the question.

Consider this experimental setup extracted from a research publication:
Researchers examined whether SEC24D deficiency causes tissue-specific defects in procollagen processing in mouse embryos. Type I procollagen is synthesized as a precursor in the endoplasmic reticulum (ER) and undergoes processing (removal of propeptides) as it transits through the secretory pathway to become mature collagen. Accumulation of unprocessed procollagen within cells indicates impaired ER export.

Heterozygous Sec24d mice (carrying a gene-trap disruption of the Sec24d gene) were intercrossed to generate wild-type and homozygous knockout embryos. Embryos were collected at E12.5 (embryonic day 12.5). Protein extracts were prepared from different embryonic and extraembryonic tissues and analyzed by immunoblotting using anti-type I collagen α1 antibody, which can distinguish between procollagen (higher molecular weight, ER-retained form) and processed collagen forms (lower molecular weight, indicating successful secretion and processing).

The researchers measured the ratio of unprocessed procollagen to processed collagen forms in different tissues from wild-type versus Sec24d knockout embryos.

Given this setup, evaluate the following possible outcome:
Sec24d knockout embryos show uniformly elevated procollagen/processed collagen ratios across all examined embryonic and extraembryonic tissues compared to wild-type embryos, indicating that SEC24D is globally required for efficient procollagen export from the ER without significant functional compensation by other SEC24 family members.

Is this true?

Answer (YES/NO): NO